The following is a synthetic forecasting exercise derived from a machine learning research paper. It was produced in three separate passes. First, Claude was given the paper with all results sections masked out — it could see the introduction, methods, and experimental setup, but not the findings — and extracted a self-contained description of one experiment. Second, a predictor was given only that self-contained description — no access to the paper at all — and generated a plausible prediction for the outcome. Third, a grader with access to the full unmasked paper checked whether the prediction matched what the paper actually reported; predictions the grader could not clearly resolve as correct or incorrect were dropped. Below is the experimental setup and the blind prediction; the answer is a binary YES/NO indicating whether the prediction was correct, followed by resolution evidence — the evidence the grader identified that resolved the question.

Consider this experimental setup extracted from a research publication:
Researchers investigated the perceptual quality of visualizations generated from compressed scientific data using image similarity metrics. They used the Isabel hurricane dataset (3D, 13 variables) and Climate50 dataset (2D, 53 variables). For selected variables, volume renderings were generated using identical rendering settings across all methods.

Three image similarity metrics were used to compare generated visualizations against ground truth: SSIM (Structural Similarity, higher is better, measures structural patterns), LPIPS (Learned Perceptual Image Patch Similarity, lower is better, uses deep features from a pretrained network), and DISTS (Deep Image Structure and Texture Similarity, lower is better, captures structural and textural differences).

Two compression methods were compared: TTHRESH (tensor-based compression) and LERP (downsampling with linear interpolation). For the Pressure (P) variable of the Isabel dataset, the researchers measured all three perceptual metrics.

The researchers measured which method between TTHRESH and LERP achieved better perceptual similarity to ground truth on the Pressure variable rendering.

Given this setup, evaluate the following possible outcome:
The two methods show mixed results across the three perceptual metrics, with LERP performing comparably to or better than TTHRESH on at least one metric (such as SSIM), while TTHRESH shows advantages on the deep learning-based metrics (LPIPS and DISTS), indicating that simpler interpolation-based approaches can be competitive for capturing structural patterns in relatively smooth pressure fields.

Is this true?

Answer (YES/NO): NO